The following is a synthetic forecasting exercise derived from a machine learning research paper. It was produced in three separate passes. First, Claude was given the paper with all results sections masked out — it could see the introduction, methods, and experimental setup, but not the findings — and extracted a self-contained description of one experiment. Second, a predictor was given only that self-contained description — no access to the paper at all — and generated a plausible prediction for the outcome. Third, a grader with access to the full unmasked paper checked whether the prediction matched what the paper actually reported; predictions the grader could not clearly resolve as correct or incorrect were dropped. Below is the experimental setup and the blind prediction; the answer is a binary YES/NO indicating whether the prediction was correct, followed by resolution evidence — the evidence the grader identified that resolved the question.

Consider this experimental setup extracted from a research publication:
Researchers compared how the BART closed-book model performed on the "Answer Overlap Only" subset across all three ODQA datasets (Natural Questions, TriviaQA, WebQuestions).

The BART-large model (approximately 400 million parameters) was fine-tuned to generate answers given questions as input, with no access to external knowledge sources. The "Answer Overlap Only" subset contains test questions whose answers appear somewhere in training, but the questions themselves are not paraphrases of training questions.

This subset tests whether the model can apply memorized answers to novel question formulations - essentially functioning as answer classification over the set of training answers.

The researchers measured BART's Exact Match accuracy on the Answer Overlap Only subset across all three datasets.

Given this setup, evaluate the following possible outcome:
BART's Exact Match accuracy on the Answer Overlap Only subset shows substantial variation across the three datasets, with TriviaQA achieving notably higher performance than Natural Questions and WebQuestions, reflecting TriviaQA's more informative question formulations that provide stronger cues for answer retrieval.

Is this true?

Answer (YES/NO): NO